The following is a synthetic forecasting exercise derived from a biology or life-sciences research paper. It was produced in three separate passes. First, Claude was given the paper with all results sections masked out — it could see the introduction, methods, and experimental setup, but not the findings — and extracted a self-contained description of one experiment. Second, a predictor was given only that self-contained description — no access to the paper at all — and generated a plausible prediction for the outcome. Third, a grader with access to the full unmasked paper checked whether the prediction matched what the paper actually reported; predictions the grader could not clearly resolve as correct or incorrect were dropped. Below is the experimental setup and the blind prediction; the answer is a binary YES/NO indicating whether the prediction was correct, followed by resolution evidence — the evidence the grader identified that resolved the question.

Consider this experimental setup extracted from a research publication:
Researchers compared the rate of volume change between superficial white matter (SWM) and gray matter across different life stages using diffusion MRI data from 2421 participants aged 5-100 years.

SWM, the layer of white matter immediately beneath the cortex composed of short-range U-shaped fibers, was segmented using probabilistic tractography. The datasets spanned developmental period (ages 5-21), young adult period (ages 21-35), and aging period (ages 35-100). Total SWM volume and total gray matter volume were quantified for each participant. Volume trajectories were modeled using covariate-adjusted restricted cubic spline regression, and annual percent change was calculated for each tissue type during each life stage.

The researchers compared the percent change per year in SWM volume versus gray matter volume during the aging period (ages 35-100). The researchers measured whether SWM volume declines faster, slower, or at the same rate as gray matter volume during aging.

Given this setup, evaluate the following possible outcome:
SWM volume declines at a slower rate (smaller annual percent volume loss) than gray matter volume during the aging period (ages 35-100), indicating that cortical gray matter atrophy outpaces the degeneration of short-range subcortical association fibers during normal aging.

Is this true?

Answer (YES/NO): YES